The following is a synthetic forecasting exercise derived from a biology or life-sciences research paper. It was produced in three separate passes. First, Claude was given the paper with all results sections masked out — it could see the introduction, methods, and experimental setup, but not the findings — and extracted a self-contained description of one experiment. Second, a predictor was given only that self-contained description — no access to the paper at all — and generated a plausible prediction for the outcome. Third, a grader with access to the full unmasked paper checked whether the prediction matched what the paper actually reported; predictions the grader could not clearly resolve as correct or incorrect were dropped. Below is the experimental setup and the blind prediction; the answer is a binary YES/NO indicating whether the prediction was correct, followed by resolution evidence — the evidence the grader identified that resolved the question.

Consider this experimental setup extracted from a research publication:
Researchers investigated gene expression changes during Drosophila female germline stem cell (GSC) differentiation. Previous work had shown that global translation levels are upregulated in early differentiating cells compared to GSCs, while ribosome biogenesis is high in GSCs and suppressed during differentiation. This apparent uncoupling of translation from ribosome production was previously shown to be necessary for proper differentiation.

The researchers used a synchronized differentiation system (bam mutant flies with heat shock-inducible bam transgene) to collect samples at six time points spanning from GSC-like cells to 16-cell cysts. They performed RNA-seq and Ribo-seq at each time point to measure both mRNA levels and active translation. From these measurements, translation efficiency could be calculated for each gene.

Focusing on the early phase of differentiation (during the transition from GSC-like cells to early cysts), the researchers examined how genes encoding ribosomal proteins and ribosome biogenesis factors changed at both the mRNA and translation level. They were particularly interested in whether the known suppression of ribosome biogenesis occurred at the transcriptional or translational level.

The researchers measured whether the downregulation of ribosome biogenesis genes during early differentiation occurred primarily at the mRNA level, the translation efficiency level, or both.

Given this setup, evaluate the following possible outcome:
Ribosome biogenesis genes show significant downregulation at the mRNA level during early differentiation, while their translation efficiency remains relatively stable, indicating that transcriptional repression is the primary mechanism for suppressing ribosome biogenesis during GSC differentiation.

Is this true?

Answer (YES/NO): NO